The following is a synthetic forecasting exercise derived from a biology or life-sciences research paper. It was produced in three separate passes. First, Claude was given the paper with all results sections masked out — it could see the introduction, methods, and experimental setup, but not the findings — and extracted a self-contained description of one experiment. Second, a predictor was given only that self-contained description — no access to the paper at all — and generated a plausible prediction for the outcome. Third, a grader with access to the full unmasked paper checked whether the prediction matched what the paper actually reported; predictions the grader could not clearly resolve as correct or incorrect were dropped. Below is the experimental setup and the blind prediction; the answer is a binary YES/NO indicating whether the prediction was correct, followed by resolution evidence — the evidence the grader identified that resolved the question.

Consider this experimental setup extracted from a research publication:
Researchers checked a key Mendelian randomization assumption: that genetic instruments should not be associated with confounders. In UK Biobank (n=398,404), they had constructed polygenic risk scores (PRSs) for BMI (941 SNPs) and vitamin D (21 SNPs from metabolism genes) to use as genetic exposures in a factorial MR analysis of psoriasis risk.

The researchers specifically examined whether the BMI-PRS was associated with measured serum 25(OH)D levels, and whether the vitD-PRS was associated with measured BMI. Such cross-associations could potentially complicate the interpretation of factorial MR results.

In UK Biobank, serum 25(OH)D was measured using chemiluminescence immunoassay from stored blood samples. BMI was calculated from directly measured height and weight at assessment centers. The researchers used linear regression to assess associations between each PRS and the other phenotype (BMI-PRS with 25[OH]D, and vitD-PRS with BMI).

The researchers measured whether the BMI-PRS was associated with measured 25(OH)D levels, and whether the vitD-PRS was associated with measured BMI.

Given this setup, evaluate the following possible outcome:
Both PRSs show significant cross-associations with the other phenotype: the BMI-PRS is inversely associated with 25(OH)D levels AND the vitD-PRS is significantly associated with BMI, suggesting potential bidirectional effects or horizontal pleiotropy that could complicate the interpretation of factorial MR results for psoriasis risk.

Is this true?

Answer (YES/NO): NO